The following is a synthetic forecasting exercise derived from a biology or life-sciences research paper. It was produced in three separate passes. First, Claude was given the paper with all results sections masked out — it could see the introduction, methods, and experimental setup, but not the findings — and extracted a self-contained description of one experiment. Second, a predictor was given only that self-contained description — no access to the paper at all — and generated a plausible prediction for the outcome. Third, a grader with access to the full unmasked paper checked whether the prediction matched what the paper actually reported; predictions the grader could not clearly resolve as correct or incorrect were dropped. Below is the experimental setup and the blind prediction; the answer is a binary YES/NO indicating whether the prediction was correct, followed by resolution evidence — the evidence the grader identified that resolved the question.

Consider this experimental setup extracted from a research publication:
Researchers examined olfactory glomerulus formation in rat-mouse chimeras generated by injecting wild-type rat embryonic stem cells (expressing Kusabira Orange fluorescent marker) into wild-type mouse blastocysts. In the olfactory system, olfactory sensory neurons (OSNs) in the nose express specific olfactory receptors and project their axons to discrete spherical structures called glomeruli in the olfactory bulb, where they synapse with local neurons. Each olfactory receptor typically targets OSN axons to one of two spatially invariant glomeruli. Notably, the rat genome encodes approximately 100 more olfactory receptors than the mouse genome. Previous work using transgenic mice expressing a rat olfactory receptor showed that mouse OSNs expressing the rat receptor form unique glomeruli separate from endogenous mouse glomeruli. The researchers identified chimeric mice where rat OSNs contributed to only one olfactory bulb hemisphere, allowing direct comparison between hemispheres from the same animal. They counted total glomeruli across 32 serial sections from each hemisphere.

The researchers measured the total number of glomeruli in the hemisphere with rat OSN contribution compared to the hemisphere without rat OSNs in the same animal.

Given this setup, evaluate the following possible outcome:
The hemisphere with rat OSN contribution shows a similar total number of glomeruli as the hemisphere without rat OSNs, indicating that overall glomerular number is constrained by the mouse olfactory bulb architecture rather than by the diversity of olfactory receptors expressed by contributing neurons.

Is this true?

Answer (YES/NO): NO